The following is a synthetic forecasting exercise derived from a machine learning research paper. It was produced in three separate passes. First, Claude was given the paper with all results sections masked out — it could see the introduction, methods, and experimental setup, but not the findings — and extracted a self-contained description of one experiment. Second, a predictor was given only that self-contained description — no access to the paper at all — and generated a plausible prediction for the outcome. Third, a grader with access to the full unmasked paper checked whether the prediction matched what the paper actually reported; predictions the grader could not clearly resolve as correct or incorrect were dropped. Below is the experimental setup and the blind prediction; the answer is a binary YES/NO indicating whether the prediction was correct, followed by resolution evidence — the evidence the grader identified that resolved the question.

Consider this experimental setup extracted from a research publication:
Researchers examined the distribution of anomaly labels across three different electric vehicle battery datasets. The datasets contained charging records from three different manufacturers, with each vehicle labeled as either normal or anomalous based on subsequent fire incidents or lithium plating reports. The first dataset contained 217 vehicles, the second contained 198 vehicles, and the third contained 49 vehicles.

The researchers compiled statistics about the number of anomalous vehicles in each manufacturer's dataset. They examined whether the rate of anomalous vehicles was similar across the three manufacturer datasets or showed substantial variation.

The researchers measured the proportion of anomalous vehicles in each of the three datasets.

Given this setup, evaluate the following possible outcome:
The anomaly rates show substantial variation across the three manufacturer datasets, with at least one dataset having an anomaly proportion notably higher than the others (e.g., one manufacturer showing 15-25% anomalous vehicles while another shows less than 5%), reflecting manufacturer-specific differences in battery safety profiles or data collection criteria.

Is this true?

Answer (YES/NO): YES